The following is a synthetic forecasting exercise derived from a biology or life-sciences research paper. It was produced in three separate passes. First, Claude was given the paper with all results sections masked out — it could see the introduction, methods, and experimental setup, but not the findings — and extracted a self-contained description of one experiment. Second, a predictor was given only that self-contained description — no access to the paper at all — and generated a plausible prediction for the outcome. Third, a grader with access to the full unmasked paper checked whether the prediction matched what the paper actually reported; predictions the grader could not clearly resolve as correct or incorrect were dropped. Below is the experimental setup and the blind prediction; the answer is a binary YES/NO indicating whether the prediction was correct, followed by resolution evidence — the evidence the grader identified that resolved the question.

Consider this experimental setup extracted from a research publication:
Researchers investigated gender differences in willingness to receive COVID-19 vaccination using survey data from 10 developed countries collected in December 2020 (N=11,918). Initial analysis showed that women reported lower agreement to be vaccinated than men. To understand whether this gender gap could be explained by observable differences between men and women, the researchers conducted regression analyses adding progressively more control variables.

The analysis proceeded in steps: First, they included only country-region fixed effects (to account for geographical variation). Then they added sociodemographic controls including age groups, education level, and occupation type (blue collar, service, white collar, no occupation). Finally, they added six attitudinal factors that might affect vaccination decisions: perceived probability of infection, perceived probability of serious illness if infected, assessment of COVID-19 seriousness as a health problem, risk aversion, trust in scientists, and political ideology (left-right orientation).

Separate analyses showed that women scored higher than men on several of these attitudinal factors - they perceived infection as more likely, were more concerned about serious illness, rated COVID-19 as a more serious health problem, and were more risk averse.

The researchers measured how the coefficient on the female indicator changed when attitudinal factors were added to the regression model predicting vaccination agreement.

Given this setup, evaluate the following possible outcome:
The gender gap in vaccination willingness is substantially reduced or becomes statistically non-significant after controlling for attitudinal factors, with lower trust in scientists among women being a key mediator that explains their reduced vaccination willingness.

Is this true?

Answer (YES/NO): NO